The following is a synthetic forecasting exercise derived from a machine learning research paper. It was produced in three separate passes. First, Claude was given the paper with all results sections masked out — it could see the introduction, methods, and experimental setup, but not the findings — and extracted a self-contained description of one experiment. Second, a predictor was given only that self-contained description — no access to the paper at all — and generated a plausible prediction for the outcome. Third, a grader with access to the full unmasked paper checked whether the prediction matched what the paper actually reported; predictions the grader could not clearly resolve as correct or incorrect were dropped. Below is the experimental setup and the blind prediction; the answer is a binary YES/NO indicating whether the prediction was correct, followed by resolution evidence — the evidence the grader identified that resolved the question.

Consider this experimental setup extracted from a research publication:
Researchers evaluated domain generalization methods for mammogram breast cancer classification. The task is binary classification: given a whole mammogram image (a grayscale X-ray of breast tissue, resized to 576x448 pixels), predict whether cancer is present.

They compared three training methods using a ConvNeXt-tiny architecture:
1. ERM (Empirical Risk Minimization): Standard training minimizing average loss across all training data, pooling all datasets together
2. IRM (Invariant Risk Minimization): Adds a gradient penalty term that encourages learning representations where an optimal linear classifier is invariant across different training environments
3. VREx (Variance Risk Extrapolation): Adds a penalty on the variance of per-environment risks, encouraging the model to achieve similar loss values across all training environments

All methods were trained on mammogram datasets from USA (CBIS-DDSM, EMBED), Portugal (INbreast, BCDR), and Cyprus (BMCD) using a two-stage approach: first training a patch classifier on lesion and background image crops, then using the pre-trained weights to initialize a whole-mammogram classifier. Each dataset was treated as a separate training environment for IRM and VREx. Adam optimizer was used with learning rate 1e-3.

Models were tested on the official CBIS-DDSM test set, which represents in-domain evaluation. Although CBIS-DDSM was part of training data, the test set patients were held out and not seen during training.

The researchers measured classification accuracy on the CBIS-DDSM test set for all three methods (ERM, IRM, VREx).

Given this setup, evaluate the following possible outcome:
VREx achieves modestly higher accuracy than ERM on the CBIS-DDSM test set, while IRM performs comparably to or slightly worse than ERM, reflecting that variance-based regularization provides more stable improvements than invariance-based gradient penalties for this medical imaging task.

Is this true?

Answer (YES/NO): NO